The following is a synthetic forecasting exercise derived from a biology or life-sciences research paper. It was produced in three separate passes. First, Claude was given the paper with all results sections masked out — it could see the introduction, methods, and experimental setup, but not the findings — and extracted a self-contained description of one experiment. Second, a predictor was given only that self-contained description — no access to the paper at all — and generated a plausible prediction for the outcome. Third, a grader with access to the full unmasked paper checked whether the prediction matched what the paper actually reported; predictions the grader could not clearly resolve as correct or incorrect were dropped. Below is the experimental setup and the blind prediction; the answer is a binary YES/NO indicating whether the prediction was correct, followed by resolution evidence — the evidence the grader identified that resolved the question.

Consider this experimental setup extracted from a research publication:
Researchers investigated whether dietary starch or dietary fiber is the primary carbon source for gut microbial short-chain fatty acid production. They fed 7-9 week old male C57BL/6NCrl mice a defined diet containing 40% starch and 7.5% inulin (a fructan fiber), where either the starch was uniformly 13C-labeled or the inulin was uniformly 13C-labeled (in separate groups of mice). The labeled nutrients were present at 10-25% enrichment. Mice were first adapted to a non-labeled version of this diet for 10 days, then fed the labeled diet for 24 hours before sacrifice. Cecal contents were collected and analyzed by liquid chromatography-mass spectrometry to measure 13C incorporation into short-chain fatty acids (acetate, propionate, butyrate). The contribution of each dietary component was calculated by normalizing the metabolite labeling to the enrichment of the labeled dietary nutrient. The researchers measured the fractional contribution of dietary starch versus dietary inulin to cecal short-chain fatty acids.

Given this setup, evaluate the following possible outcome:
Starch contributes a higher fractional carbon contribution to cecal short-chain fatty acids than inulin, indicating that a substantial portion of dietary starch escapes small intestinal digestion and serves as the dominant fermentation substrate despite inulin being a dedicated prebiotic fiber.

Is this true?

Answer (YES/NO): NO